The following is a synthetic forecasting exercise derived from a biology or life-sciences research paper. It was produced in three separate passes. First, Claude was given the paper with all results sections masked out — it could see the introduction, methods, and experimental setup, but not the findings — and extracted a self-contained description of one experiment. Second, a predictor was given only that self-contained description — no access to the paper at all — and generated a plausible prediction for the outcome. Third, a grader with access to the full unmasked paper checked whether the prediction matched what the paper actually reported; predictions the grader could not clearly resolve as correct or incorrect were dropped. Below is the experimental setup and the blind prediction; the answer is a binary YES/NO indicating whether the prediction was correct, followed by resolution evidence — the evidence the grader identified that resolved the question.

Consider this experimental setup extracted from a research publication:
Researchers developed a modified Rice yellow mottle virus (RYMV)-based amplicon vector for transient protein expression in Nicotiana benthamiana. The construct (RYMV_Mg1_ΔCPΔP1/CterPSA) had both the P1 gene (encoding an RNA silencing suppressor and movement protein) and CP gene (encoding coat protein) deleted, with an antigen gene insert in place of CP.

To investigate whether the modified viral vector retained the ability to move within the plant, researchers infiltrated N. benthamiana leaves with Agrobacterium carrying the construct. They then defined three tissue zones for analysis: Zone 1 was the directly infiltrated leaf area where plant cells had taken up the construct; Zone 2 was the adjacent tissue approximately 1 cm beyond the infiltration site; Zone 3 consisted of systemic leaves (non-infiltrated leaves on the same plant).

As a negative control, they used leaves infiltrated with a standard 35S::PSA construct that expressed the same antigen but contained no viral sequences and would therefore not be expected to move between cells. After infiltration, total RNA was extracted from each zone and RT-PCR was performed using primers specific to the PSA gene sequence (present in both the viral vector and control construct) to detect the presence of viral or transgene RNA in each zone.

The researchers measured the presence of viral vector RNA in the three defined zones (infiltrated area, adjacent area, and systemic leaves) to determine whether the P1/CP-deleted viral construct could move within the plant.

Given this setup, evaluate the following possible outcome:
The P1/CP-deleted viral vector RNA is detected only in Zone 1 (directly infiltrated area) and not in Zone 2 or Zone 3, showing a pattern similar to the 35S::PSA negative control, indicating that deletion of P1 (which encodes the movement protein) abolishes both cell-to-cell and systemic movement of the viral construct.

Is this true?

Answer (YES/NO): YES